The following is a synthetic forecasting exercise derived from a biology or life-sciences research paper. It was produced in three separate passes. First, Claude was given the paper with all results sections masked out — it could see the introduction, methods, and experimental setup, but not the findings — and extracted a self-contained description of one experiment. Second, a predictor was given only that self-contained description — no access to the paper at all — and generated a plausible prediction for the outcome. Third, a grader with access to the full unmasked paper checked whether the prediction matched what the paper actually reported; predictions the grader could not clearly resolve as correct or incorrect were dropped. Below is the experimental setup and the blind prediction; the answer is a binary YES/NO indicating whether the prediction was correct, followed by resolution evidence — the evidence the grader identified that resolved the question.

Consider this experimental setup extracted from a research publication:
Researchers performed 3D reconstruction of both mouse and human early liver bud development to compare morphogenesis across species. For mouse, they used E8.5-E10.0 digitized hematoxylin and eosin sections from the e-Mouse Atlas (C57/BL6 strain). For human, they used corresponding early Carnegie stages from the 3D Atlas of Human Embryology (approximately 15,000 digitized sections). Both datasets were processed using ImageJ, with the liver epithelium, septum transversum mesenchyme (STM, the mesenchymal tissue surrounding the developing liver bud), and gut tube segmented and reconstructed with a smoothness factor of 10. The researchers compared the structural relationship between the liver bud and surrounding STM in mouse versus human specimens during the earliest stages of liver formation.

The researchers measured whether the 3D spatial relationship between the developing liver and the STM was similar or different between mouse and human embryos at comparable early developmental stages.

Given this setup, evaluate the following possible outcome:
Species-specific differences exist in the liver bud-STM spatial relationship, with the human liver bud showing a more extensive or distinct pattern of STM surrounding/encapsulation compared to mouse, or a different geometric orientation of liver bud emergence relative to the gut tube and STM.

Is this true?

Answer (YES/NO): NO